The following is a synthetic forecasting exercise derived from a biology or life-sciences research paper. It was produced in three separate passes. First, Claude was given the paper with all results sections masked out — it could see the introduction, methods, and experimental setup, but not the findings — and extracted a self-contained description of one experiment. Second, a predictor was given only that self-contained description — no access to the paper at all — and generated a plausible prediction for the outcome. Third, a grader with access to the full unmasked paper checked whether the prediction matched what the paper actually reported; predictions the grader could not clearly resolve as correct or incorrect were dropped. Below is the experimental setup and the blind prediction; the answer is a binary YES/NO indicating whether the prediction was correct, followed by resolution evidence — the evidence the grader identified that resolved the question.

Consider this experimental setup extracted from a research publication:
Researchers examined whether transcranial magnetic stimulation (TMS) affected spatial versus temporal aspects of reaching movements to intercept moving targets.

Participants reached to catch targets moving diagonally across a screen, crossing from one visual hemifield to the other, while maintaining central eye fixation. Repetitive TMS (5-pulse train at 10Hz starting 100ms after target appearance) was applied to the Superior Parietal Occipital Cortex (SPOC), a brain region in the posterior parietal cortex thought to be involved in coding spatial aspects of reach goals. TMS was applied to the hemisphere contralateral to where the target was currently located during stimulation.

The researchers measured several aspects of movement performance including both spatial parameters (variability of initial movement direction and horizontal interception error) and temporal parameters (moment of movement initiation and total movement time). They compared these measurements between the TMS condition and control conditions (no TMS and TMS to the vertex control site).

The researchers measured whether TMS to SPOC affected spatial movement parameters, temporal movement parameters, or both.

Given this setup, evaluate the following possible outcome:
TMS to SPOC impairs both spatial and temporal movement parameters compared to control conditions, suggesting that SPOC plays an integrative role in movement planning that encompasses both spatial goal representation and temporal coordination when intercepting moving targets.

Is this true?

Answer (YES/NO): NO